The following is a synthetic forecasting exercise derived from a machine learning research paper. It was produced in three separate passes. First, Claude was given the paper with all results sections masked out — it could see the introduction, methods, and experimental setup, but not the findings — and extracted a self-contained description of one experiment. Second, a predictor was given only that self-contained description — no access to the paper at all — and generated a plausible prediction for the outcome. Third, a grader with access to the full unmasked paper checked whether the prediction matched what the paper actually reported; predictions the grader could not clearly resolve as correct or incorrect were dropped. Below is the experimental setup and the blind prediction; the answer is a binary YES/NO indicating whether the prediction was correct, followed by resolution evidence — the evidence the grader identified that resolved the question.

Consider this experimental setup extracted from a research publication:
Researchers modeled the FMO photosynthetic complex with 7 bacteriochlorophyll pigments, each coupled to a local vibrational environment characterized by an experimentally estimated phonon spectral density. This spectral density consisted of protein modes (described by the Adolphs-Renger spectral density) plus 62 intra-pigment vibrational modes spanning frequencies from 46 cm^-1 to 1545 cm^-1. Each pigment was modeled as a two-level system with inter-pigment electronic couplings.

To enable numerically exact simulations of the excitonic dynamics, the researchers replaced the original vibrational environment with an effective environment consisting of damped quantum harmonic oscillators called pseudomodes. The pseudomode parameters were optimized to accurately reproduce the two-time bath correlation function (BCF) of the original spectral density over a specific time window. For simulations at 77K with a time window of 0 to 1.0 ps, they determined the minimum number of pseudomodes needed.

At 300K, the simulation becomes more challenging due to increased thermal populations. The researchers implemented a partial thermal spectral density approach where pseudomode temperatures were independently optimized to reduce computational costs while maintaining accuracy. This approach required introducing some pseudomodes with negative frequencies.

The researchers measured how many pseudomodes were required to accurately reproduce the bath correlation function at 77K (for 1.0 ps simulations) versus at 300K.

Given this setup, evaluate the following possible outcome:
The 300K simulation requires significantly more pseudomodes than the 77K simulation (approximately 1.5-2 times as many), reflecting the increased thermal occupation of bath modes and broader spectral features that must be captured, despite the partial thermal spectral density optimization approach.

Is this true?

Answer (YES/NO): NO